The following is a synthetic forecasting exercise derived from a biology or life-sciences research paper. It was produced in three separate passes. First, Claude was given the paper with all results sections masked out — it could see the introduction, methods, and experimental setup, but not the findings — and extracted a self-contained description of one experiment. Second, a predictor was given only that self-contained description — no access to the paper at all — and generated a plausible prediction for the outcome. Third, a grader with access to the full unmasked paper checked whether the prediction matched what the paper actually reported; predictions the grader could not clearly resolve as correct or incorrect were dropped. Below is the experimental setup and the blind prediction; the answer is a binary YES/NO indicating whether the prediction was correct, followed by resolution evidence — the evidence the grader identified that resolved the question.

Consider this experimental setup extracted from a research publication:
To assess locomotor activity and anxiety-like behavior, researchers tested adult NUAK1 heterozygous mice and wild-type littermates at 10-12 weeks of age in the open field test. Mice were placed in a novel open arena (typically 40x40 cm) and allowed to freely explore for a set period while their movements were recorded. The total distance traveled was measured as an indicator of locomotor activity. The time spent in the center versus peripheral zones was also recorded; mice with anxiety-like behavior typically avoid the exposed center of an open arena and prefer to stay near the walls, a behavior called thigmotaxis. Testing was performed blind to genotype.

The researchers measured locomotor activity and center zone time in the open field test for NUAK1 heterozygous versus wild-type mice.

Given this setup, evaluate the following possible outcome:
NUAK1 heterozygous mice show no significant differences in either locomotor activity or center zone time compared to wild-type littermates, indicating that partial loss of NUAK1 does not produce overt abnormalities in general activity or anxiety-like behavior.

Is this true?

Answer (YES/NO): YES